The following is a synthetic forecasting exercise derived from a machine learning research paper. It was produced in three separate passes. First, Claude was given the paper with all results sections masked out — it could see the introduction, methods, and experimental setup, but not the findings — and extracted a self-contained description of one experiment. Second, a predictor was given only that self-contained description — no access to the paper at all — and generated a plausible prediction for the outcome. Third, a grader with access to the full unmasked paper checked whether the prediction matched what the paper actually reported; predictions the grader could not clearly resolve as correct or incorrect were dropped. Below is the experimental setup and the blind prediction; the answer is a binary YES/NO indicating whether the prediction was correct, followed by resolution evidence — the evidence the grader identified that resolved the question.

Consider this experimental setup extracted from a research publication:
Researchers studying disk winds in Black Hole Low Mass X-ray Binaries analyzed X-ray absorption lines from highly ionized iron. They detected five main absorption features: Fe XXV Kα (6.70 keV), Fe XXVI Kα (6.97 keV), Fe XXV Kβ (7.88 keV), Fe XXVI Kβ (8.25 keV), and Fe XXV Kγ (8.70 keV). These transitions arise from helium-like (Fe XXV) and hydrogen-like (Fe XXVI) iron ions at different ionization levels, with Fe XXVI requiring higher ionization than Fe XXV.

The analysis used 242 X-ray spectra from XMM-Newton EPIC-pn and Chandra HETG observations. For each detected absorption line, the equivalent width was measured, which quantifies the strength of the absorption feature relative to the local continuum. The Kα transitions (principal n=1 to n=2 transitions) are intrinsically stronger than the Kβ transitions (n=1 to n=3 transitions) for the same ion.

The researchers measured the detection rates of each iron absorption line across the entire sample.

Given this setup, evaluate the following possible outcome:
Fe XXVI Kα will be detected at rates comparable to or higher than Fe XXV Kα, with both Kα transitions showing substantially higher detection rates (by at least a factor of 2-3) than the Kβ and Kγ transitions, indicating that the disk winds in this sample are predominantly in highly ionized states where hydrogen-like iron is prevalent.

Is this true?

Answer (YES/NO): YES